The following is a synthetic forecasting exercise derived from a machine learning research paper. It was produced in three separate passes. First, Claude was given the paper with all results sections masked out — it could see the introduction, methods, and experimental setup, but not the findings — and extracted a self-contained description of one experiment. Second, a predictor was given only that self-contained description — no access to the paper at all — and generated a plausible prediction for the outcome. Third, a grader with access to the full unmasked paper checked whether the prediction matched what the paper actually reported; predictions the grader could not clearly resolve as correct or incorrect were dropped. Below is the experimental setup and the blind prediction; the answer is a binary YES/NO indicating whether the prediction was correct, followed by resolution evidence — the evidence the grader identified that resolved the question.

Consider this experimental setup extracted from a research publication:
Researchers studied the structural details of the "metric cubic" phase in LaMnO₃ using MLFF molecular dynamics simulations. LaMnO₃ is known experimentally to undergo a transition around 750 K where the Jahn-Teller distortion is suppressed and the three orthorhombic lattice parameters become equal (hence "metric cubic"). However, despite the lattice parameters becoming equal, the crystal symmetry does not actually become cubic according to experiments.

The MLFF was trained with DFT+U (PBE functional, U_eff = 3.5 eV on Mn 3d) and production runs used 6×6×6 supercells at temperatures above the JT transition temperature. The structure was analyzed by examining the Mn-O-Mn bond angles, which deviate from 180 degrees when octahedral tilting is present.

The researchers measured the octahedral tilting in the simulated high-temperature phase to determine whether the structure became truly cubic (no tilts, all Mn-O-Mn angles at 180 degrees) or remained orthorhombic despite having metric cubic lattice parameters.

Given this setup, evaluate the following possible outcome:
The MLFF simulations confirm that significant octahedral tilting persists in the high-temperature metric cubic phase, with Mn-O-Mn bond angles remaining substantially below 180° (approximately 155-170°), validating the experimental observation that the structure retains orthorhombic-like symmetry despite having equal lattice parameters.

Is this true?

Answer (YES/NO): YES